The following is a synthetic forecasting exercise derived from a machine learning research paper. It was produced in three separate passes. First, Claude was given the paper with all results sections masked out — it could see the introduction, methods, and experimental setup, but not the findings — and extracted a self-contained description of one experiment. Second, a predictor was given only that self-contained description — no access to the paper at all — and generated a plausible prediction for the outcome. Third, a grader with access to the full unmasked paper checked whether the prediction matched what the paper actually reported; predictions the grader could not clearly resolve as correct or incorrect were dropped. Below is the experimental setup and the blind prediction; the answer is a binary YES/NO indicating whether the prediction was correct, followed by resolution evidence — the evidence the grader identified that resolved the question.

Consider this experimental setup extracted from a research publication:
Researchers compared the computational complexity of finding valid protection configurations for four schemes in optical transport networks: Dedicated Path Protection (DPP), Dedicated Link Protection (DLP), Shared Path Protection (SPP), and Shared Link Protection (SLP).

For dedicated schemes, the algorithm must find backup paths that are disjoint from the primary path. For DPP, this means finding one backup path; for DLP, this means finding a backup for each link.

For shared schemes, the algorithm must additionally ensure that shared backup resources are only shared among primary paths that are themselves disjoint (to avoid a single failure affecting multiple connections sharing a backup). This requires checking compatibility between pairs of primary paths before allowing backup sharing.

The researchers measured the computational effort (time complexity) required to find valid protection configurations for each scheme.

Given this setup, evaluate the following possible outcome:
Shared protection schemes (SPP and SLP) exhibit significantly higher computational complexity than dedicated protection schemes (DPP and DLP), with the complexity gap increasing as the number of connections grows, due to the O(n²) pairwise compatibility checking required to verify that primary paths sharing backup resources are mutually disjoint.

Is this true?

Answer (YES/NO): YES